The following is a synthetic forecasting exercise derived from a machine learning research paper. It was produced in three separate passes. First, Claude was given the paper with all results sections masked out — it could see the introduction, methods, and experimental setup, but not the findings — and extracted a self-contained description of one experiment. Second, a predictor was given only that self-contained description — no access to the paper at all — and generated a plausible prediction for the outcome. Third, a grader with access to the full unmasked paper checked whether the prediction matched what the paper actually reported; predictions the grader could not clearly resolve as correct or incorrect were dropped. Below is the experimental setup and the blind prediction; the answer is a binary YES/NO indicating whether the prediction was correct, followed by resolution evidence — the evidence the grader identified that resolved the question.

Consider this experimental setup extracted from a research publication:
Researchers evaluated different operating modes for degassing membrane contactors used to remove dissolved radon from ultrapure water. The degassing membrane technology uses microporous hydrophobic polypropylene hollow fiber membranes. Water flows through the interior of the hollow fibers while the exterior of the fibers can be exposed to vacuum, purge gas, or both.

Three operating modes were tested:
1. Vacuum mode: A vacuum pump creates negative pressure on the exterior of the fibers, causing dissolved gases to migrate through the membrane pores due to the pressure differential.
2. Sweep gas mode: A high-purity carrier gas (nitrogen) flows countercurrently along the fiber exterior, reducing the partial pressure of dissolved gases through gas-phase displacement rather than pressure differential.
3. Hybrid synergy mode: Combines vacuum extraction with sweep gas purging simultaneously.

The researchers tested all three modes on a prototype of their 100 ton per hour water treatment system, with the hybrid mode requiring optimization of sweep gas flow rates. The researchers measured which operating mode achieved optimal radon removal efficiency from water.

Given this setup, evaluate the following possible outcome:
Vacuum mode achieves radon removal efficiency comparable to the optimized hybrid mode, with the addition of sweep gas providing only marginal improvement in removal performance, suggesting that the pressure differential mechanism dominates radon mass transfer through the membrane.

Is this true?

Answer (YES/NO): NO